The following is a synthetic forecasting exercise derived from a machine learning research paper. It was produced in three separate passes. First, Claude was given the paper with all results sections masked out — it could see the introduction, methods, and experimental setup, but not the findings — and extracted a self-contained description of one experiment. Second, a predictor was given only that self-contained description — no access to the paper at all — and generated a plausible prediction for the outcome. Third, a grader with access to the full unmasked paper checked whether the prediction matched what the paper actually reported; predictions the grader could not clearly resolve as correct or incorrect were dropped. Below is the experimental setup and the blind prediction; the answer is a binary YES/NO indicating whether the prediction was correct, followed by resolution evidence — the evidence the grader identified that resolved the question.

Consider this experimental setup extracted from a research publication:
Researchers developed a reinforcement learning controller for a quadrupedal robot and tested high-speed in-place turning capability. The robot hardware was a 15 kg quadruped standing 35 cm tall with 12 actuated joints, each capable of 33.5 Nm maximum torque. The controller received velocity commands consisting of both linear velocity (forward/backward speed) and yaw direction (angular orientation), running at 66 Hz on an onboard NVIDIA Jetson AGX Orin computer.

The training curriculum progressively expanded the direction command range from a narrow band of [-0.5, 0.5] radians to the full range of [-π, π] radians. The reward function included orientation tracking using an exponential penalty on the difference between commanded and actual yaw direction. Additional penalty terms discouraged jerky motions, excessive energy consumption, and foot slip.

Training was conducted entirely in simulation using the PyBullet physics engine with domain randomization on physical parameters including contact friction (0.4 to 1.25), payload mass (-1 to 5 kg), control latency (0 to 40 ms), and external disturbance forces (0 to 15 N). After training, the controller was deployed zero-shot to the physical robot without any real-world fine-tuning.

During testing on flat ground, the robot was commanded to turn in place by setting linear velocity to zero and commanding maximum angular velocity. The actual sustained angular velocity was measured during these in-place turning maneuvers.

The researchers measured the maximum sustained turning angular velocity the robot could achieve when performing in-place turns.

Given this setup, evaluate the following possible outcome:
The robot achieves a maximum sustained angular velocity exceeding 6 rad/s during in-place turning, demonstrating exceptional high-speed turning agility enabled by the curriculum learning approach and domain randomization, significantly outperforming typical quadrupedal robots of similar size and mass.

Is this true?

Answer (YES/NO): NO